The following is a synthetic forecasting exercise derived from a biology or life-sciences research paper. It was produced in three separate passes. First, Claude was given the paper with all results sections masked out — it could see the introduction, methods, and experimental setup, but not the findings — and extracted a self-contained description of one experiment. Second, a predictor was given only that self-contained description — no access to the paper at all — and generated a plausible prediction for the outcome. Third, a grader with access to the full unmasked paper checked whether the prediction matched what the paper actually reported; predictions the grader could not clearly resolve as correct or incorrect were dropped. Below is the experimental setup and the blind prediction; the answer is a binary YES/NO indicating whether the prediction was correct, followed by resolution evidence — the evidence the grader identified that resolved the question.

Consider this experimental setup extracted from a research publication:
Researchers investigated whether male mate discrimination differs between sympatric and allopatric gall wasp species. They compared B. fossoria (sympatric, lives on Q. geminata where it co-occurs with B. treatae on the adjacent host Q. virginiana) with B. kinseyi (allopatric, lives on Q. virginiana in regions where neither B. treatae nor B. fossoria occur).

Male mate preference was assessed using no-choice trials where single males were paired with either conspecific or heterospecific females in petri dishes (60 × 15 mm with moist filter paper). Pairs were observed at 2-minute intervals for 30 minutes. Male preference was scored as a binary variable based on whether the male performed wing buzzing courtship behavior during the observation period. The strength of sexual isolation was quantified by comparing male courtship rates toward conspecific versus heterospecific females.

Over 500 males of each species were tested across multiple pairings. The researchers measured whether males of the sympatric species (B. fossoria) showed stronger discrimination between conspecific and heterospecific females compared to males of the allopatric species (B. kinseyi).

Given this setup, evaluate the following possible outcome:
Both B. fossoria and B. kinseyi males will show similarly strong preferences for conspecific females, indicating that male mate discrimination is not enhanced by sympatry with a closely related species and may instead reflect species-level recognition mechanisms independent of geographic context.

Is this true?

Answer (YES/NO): NO